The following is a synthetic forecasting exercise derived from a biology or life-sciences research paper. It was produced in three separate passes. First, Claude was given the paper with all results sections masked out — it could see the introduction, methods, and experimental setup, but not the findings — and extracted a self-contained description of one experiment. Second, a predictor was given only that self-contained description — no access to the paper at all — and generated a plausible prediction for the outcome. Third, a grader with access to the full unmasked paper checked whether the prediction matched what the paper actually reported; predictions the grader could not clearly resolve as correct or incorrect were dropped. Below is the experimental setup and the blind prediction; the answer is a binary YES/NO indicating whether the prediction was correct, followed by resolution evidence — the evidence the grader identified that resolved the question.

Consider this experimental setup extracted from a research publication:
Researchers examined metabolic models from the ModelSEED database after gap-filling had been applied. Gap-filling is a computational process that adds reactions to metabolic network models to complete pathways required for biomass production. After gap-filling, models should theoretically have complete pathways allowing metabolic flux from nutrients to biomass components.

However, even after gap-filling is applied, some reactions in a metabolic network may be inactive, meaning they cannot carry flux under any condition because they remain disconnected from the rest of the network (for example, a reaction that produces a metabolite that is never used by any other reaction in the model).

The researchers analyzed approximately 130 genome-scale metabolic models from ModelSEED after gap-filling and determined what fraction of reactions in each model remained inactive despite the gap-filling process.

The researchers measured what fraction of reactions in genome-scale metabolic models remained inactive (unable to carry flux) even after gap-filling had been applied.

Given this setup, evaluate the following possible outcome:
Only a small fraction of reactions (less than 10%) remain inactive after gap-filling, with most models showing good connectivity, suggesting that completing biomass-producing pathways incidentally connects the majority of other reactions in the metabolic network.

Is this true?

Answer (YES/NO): NO